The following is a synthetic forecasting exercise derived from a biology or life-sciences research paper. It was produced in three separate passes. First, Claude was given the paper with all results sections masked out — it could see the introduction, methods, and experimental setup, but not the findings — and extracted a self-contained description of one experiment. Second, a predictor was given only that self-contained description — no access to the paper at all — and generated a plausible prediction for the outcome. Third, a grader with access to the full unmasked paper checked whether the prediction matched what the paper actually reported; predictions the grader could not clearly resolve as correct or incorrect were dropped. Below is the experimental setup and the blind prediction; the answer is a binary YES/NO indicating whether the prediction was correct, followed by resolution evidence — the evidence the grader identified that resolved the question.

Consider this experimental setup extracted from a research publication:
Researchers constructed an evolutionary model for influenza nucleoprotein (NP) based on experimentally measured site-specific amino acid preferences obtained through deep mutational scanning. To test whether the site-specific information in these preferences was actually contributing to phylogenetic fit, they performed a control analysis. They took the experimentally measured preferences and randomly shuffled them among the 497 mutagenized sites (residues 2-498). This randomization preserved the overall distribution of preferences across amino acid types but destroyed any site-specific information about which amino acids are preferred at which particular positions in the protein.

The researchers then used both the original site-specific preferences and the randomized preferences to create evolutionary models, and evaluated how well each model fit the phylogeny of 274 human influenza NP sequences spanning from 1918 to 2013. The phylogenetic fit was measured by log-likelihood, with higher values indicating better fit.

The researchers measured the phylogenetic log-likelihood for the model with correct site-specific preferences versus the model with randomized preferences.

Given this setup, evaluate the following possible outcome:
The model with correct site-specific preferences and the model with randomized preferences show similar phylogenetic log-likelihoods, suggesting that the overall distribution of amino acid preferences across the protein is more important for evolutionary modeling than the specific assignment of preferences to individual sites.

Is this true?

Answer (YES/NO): NO